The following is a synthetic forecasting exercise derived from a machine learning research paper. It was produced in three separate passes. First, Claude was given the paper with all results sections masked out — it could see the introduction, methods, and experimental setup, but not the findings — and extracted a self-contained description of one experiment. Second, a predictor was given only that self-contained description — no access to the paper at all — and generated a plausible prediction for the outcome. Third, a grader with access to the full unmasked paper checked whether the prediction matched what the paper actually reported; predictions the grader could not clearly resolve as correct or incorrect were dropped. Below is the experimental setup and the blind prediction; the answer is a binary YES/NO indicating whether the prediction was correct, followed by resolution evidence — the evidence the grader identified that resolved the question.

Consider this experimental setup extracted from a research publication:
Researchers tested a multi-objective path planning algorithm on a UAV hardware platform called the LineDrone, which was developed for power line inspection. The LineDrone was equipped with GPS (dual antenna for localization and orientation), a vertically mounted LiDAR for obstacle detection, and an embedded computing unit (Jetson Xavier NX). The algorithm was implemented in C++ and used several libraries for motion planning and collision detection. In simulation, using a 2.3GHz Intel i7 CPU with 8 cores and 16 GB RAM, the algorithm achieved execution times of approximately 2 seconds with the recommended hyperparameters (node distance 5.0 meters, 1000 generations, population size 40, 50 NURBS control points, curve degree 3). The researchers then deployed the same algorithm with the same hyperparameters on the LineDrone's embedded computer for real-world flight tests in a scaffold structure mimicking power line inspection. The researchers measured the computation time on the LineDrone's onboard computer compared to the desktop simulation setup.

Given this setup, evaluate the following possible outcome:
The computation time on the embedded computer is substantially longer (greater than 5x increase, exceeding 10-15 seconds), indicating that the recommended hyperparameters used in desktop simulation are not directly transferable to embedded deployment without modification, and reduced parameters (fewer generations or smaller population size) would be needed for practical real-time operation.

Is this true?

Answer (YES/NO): NO